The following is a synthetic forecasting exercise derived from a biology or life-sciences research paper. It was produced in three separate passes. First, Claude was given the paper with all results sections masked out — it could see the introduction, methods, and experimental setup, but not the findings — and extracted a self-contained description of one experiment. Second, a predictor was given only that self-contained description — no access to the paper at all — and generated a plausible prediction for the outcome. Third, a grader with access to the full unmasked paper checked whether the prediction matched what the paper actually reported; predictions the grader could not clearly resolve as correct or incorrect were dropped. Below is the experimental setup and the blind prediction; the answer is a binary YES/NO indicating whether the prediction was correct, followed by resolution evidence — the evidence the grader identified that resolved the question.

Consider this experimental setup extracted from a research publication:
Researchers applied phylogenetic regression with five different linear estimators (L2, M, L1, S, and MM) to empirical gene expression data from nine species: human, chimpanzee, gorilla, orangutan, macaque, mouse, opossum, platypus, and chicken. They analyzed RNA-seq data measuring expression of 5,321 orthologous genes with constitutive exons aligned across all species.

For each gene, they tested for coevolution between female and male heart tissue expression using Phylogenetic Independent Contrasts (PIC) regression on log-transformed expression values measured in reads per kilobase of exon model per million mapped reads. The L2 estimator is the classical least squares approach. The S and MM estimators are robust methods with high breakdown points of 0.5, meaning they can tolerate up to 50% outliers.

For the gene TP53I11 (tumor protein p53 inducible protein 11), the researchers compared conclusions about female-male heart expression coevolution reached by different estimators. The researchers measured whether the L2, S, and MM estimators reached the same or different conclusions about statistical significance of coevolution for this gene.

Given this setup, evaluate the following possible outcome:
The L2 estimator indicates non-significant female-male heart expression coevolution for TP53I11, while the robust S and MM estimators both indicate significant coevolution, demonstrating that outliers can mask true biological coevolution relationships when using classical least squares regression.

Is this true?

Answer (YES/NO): NO